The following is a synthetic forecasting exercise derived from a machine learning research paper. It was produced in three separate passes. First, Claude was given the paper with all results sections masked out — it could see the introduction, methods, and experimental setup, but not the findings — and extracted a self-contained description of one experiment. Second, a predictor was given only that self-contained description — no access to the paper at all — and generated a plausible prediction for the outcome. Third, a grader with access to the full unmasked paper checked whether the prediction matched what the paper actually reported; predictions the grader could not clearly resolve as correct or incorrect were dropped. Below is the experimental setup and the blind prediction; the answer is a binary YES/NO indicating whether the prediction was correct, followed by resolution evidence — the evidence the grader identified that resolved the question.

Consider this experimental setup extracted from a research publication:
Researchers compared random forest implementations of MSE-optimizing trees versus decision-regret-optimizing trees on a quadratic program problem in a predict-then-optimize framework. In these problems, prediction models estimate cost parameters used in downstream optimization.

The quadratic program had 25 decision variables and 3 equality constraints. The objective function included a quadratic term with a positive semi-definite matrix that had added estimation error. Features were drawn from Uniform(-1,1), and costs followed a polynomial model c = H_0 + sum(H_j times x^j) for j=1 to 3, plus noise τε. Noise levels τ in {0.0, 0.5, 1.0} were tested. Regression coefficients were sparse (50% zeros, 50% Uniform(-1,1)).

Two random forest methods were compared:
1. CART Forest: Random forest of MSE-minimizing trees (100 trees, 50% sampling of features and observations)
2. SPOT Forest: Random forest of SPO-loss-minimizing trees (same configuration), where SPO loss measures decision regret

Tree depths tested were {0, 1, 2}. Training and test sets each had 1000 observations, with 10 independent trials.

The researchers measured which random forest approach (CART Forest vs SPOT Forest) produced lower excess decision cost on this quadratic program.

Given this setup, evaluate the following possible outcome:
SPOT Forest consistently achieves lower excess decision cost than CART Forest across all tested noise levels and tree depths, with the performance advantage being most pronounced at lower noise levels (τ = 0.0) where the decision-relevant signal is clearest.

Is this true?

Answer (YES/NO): NO